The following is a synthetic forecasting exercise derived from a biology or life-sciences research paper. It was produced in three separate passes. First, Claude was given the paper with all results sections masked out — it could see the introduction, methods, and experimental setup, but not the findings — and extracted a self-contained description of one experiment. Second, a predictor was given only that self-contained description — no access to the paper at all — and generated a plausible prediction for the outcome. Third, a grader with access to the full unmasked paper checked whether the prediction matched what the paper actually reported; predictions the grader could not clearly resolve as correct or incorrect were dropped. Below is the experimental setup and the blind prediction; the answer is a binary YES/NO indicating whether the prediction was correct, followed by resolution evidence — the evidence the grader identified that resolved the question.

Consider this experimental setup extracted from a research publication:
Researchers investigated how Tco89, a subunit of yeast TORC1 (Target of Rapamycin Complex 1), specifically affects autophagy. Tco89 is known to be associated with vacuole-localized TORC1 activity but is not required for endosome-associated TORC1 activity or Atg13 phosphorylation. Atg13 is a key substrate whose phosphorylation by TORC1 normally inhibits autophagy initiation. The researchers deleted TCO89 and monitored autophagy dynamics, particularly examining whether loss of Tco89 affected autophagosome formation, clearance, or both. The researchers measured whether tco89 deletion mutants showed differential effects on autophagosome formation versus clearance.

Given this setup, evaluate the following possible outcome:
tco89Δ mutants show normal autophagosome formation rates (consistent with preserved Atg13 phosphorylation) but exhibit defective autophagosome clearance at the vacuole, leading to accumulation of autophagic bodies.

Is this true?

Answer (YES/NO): NO